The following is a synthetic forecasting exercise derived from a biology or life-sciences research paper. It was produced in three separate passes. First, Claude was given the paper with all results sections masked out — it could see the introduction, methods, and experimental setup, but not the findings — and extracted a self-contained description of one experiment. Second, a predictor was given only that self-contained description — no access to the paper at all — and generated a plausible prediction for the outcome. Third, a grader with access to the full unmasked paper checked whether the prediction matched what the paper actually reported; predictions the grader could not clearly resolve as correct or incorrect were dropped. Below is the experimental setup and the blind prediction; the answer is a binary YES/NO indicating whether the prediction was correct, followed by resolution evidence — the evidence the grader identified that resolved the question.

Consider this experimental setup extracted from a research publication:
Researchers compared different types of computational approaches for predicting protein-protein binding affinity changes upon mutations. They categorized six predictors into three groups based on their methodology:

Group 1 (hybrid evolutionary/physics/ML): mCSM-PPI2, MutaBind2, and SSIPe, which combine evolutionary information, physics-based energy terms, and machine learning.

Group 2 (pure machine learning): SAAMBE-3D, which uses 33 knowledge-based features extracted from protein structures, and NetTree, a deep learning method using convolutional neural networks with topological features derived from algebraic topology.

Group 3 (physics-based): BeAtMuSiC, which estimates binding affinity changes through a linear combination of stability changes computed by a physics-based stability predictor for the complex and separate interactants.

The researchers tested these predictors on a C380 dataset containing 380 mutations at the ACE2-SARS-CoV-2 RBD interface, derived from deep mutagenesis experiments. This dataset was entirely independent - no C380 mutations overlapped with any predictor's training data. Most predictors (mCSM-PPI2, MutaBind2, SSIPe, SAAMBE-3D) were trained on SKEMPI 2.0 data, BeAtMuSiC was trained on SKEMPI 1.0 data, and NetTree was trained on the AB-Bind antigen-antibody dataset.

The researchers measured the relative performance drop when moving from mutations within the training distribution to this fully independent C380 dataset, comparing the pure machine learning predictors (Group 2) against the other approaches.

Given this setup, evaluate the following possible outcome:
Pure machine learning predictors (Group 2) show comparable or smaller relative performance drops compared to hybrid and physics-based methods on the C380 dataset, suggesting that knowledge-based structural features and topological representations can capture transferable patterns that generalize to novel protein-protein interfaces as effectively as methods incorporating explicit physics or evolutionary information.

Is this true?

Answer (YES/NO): NO